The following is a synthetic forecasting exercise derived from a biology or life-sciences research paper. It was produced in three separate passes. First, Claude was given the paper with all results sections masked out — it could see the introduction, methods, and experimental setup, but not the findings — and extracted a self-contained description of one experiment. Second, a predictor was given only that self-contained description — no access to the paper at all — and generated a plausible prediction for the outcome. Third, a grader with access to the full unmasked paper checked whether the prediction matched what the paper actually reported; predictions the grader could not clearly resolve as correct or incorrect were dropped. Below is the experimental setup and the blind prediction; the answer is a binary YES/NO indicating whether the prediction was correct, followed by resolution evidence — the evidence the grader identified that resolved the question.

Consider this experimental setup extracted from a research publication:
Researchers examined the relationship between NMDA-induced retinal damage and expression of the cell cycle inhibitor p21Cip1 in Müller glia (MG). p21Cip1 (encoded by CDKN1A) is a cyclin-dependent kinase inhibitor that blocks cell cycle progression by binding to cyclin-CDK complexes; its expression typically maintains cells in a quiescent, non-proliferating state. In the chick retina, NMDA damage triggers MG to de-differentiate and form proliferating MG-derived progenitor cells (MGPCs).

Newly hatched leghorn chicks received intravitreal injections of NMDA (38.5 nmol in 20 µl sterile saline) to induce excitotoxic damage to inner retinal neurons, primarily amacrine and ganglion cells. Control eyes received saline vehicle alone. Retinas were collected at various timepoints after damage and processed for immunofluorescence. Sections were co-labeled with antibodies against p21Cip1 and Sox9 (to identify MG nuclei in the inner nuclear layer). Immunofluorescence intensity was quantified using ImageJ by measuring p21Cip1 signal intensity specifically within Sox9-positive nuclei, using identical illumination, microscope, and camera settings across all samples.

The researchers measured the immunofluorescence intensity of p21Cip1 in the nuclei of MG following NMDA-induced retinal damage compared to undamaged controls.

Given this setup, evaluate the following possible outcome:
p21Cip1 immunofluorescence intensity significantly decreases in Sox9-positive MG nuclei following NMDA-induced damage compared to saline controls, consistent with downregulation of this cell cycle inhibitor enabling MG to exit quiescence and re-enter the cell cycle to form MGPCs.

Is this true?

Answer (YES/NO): YES